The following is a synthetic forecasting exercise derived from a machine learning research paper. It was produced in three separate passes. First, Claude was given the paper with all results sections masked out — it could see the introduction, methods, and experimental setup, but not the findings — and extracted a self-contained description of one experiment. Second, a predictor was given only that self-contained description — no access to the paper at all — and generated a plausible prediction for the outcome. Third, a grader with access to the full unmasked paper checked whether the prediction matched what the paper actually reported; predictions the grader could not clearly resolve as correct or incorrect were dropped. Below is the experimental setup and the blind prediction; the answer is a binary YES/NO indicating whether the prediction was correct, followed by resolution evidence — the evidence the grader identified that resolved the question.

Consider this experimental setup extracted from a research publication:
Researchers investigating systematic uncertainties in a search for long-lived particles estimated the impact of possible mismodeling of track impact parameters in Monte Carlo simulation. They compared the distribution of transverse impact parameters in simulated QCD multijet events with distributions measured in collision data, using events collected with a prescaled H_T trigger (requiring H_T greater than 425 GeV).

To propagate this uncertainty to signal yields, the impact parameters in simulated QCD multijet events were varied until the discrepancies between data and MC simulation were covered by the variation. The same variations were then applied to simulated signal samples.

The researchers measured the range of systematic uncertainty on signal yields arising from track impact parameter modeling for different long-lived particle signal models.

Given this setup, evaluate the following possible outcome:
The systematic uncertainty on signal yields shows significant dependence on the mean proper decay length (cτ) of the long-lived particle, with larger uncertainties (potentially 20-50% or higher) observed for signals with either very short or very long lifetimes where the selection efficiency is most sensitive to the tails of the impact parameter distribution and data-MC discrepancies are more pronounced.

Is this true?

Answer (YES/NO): NO